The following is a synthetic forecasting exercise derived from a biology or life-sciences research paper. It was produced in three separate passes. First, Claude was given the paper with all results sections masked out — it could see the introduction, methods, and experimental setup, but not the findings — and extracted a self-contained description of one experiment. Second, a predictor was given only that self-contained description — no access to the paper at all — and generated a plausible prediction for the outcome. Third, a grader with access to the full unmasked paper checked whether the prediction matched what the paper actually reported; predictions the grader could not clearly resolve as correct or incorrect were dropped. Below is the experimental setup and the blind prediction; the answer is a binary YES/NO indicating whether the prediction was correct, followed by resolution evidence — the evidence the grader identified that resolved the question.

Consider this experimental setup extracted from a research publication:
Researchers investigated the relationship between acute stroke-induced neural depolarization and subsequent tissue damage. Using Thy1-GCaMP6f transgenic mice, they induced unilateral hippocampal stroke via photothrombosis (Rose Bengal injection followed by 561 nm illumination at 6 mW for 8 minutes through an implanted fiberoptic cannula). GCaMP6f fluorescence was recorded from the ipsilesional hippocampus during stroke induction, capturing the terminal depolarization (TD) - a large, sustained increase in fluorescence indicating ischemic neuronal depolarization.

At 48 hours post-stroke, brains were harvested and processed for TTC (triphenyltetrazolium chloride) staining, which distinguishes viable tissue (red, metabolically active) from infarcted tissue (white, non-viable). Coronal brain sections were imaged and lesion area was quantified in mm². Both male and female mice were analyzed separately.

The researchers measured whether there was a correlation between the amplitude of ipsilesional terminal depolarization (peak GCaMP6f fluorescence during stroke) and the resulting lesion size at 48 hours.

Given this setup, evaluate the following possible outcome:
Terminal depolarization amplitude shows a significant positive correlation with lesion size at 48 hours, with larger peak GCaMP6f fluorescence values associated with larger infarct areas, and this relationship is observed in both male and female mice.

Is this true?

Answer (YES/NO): YES